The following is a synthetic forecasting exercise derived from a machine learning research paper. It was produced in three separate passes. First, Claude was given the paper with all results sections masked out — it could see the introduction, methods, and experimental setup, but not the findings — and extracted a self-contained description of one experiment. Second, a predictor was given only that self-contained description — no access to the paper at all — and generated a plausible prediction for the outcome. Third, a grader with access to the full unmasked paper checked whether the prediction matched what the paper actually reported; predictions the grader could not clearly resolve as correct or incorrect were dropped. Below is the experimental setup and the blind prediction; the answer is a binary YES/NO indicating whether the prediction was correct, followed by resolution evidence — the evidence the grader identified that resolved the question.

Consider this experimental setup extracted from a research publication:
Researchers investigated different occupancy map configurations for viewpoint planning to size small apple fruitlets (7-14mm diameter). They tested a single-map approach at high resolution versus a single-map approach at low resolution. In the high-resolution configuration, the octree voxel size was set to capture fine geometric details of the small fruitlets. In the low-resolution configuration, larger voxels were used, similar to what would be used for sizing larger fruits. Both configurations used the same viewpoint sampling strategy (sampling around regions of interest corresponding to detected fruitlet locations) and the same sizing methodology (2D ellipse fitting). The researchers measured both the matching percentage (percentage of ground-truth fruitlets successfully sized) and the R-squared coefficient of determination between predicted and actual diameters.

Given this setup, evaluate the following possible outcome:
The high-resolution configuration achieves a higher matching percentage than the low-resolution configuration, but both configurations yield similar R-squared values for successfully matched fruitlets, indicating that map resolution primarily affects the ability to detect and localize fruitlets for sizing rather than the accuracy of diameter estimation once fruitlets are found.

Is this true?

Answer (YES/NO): NO